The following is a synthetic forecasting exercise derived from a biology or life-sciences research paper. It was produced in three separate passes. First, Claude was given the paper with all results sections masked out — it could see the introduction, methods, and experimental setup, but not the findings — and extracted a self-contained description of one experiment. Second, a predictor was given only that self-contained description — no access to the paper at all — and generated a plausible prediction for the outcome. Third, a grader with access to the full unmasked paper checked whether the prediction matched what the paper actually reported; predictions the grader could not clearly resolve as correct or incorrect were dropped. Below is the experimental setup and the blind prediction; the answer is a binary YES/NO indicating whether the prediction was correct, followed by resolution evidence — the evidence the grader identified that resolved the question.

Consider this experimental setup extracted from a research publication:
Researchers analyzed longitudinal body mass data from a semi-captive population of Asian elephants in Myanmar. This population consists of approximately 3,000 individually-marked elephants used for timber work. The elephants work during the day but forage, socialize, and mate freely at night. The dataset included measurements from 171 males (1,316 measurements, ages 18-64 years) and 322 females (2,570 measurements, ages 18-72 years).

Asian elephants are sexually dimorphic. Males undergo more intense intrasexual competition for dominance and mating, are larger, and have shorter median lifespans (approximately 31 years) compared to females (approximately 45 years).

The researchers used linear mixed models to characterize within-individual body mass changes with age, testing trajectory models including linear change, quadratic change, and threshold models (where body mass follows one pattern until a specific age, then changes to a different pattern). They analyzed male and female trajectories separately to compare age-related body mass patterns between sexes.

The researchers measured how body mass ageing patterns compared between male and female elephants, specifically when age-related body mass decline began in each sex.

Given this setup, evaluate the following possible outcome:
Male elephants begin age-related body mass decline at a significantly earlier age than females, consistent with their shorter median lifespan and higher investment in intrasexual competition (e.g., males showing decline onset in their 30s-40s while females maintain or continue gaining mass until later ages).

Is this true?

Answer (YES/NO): YES